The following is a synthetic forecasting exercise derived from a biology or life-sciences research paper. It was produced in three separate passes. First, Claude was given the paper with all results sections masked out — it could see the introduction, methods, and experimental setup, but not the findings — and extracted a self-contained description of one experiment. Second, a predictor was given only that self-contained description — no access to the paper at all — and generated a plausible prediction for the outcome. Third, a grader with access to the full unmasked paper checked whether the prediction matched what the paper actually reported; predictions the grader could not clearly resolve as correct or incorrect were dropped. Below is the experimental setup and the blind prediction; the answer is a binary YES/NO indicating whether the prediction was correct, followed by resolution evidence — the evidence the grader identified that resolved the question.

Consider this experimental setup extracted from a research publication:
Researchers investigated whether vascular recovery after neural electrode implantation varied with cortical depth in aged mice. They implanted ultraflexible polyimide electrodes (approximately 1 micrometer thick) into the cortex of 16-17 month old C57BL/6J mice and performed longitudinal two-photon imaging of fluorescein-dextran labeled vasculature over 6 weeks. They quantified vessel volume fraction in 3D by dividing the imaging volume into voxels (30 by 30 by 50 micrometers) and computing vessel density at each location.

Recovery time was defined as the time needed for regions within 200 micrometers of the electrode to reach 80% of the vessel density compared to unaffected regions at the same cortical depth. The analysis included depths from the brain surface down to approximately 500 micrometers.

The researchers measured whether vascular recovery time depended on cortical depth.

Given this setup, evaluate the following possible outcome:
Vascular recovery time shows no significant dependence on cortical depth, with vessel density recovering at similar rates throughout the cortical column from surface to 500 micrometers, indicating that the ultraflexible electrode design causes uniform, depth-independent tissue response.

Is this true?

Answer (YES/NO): NO